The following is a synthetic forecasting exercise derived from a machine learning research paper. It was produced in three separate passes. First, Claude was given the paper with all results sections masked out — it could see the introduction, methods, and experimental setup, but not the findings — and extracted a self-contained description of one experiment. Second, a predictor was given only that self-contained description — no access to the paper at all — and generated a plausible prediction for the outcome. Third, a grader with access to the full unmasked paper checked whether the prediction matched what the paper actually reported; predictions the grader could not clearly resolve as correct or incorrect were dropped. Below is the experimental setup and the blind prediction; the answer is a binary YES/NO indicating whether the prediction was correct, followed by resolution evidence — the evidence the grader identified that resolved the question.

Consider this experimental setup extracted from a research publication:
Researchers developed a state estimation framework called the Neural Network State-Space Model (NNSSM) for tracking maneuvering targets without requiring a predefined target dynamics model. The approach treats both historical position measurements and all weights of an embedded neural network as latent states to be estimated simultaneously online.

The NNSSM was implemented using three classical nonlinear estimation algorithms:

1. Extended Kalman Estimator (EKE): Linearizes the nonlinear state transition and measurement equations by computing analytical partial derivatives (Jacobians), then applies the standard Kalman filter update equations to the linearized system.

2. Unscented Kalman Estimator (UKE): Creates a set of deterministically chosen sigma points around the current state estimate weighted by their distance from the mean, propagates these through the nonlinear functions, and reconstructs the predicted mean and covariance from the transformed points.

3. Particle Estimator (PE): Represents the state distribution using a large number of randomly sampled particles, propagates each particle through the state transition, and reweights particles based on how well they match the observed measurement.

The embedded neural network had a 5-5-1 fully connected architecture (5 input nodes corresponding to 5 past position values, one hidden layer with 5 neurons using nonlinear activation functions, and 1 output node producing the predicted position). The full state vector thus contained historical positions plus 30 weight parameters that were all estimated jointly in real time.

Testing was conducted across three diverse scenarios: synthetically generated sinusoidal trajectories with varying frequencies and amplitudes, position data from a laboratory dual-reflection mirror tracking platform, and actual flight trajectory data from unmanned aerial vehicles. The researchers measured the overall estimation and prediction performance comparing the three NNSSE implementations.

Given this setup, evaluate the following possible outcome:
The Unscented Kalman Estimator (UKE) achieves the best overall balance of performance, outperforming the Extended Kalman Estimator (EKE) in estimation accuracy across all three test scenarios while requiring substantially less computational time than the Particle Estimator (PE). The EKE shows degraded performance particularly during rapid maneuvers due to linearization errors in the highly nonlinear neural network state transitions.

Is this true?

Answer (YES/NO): NO